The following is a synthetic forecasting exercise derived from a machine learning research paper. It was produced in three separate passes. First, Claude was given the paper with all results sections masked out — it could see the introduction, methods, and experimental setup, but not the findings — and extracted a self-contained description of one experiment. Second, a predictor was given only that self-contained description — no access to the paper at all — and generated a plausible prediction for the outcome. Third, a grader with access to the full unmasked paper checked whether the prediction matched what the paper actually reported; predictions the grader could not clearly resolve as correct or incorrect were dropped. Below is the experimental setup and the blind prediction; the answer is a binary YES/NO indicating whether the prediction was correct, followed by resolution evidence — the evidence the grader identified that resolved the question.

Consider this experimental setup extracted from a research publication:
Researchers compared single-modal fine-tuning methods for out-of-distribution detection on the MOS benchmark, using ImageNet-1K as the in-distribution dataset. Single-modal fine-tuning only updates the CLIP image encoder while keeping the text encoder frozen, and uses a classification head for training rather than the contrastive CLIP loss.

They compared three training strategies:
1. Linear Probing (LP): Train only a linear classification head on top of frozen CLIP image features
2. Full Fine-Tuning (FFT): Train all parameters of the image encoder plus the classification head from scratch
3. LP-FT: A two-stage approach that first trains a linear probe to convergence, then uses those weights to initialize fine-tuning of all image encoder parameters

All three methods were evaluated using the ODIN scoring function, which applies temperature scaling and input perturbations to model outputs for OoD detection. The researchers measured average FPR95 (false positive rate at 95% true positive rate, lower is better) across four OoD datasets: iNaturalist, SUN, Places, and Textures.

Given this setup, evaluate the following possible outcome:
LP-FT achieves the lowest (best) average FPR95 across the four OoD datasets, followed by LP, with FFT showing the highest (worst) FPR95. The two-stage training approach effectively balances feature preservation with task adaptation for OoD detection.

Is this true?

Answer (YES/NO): NO